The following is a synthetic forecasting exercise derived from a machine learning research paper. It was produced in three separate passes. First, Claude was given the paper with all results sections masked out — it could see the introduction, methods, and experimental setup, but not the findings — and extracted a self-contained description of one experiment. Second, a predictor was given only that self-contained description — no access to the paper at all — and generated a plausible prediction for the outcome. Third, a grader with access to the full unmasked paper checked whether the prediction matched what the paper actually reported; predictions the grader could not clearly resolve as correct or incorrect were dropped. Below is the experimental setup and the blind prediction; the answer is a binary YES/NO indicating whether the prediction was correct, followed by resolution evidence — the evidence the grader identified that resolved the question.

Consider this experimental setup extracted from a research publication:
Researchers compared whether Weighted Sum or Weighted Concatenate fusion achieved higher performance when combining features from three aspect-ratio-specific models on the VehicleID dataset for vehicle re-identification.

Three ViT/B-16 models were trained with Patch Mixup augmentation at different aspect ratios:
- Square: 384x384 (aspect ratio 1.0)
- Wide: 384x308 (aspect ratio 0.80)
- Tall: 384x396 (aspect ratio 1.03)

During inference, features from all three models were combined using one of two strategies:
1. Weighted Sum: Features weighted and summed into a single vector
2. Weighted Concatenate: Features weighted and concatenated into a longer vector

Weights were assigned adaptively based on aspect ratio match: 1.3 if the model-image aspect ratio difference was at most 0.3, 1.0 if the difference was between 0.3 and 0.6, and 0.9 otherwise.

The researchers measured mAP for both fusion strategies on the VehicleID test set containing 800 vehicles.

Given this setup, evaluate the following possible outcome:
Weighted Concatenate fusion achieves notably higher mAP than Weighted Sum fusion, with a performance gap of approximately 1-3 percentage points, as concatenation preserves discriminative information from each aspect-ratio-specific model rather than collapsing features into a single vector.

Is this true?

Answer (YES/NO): NO